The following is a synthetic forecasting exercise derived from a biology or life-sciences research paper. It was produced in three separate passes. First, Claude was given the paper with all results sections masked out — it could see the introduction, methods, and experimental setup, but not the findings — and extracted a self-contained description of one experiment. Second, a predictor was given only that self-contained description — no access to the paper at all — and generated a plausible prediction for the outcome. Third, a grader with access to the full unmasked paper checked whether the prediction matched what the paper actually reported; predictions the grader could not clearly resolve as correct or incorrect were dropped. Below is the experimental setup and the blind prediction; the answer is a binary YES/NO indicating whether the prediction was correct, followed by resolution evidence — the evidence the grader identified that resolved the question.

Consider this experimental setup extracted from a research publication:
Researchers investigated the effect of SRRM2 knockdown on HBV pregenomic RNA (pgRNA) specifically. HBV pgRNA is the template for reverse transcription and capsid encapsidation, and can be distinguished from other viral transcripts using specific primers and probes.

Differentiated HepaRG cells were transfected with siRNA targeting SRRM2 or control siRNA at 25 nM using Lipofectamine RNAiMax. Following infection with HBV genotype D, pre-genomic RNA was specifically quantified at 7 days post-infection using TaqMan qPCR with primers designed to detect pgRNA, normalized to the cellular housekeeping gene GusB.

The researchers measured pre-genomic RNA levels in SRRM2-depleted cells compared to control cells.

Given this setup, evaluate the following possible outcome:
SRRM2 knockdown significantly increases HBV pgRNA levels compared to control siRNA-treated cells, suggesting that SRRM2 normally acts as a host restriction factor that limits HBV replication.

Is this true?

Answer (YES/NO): YES